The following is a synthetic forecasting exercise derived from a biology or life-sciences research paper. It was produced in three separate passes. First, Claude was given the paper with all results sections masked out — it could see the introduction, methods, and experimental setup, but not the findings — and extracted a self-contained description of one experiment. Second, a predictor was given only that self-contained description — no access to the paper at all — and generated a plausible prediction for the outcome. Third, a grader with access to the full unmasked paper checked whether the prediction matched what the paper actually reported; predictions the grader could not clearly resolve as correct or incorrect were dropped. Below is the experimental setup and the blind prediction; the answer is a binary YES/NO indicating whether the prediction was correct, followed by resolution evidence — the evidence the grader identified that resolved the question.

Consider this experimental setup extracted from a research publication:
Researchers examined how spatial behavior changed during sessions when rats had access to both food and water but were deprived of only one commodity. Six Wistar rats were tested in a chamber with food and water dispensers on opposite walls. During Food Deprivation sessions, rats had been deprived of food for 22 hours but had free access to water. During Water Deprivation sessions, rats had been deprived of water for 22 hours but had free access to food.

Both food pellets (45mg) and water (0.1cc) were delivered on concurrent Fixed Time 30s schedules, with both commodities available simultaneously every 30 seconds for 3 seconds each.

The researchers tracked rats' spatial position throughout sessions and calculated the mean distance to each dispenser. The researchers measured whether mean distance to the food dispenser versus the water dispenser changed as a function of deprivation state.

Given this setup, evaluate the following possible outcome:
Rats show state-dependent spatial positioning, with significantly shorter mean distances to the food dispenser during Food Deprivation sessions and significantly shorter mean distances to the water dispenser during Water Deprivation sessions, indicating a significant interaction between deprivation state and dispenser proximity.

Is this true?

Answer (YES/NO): YES